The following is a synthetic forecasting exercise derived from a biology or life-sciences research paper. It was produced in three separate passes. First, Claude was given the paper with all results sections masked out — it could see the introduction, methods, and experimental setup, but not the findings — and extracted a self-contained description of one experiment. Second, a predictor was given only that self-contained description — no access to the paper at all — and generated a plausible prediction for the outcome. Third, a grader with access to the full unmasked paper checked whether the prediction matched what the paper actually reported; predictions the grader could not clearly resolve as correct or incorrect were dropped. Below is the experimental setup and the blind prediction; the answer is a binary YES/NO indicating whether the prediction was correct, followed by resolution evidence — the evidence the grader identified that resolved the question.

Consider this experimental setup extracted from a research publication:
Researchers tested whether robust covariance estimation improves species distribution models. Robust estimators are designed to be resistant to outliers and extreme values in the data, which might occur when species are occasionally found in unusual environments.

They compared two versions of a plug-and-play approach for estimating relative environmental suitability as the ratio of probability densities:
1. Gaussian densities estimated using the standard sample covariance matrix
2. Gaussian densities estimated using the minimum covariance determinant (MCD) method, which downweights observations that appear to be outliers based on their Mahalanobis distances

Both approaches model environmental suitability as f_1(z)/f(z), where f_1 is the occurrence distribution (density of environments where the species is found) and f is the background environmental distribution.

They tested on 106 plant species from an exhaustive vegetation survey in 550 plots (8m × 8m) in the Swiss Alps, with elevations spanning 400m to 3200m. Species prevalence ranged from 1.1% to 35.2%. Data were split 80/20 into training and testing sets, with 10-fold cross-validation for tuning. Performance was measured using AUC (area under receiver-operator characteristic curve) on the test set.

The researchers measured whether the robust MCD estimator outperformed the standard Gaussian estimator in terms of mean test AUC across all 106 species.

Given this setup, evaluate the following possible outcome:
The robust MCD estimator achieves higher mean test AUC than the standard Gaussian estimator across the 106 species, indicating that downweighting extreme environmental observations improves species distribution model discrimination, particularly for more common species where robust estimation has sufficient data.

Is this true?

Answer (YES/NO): NO